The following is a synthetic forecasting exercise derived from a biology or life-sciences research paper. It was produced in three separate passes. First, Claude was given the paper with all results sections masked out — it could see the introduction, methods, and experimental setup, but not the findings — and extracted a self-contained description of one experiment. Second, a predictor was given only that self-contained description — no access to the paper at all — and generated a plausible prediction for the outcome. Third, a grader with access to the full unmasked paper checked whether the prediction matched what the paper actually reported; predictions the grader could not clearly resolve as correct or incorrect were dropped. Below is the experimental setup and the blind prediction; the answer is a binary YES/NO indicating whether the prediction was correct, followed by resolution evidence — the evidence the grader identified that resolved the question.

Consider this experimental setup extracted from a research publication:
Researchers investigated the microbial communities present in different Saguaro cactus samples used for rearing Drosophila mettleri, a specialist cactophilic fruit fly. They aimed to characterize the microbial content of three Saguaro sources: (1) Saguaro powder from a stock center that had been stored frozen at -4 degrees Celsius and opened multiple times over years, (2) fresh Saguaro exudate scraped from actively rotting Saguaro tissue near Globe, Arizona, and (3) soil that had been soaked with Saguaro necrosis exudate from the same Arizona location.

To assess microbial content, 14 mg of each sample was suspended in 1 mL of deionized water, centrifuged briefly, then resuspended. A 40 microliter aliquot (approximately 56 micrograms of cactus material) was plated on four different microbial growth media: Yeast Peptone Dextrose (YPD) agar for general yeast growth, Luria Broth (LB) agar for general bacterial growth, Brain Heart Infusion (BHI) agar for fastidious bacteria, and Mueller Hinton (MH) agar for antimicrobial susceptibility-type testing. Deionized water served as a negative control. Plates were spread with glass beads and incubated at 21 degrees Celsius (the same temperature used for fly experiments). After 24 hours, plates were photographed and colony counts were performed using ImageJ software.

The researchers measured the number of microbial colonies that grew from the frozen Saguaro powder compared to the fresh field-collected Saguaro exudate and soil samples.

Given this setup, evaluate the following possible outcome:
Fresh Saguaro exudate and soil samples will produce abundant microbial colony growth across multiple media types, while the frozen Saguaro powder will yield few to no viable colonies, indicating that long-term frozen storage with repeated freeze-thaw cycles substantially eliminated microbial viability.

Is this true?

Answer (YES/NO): YES